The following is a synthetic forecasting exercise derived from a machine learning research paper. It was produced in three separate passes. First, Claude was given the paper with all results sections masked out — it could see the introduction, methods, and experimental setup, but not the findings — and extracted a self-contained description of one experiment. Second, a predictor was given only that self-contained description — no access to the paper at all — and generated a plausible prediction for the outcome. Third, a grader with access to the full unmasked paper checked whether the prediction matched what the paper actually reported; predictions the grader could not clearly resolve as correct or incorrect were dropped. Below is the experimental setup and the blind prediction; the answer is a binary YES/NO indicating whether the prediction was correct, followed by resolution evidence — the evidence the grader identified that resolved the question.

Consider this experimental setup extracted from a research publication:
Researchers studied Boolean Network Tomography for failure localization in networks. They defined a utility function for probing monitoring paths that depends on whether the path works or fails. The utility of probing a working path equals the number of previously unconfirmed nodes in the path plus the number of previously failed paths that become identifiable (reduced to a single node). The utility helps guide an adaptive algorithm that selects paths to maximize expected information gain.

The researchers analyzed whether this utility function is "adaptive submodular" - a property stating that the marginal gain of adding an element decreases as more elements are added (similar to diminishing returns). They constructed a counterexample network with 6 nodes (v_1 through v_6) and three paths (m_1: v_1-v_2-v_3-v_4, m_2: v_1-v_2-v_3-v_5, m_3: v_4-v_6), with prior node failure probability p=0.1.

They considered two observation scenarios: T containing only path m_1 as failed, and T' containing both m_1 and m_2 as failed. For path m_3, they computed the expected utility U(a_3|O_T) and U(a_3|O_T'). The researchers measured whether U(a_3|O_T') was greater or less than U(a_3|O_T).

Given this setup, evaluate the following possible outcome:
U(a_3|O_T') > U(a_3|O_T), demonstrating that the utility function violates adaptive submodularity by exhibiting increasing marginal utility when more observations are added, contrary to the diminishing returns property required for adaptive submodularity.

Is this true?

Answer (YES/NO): YES